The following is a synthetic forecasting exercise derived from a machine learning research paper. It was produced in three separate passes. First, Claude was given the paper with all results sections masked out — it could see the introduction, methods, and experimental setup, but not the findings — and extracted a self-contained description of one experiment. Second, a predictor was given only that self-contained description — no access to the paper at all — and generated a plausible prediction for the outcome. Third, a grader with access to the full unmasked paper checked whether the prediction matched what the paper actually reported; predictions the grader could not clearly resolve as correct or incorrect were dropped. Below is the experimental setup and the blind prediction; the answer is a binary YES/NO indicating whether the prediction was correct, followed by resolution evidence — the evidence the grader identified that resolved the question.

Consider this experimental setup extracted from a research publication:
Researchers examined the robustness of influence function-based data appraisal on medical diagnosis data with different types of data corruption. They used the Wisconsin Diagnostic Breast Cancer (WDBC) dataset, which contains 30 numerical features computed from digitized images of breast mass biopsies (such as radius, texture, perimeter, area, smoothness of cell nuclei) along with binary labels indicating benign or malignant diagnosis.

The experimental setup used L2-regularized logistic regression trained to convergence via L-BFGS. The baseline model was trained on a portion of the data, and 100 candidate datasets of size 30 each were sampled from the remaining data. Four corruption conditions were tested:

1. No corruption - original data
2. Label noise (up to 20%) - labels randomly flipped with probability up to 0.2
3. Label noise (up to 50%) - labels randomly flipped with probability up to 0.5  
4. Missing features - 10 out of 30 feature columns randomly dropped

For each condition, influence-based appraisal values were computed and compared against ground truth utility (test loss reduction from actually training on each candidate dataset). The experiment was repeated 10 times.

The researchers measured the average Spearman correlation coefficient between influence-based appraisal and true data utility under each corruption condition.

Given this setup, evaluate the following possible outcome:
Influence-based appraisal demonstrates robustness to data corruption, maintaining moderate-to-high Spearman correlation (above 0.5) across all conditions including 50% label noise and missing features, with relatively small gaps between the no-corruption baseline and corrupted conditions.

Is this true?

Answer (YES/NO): YES